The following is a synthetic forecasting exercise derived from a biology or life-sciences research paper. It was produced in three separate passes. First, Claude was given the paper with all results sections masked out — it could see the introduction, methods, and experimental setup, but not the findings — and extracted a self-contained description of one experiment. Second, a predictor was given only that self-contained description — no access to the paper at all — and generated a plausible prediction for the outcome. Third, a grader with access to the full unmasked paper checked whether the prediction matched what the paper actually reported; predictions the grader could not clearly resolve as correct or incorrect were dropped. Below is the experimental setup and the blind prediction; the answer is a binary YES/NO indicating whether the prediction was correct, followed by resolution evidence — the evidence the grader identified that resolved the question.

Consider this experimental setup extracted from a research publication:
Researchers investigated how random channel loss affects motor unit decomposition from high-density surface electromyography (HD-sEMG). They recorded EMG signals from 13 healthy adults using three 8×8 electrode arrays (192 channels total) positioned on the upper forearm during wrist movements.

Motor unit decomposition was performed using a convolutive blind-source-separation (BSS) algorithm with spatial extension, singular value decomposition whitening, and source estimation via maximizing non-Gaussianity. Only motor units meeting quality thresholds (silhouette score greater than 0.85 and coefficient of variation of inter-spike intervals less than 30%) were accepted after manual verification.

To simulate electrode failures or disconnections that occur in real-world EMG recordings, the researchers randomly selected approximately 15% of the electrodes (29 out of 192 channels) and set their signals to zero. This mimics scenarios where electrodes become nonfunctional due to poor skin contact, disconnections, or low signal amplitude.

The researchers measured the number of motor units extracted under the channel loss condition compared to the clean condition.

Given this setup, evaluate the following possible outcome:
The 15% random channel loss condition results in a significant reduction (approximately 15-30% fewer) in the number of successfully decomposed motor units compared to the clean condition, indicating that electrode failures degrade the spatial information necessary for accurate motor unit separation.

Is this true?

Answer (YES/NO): NO